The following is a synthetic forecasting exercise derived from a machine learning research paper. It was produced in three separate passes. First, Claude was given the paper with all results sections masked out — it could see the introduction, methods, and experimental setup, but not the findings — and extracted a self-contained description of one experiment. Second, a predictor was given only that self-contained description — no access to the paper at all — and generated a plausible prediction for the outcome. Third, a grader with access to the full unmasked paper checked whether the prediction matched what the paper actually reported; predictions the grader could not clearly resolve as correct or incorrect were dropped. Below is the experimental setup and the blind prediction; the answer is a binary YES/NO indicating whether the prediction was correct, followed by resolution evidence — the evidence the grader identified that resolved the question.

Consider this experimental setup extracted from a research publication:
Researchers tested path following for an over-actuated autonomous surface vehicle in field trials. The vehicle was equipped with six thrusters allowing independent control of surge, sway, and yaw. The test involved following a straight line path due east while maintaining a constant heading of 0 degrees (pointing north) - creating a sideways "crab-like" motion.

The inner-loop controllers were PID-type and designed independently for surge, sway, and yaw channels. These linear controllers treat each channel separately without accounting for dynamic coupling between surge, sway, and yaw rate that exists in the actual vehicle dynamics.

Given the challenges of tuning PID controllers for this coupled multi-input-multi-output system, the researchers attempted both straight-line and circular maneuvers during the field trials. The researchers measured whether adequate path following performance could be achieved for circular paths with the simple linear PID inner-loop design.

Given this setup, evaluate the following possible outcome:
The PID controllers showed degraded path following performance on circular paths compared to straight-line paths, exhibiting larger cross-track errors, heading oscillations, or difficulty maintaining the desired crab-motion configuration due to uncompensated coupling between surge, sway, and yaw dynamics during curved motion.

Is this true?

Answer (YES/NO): YES